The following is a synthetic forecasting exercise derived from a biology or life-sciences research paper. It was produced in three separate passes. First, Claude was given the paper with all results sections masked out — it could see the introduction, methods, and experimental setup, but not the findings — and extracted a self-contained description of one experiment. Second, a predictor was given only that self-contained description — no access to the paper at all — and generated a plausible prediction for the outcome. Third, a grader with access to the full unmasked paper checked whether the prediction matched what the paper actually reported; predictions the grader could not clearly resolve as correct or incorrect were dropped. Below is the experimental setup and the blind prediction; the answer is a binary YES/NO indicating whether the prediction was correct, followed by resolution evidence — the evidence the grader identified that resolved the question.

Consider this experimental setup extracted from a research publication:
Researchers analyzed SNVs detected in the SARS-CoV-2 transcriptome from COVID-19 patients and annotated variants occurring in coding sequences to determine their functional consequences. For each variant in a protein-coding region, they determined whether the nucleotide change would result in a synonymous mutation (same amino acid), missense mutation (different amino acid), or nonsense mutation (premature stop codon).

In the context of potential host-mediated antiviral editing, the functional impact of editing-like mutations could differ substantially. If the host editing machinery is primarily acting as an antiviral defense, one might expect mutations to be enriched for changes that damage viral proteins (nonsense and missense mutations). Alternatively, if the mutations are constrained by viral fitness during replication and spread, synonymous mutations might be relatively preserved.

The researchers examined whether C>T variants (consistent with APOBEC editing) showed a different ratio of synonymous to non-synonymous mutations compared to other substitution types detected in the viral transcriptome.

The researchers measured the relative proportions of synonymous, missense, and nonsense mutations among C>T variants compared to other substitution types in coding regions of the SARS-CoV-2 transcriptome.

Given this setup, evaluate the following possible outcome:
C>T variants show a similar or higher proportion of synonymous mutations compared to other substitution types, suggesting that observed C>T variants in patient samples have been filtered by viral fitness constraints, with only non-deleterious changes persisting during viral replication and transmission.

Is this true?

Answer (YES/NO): NO